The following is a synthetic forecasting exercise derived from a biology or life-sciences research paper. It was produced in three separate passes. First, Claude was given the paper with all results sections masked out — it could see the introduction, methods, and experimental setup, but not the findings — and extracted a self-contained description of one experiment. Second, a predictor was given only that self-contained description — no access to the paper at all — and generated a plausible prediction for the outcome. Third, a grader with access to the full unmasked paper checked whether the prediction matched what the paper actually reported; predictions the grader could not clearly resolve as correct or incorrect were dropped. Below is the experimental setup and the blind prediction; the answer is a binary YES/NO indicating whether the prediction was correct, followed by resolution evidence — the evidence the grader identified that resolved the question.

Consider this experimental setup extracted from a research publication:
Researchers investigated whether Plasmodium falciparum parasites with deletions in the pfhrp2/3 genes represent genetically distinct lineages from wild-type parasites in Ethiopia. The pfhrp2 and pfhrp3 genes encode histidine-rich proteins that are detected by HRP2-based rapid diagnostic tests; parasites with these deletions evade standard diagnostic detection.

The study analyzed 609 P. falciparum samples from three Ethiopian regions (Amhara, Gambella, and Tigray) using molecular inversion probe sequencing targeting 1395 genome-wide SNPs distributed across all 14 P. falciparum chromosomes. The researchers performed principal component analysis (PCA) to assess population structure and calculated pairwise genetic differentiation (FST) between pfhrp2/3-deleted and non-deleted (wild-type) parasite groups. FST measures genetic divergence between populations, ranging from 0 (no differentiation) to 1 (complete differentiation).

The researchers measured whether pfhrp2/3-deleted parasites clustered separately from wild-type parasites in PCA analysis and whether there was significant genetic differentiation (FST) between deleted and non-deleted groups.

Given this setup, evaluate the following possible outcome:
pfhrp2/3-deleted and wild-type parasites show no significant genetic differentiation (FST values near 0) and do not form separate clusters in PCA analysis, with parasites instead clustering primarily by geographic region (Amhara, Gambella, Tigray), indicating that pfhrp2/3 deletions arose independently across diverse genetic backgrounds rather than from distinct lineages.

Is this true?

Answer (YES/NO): NO